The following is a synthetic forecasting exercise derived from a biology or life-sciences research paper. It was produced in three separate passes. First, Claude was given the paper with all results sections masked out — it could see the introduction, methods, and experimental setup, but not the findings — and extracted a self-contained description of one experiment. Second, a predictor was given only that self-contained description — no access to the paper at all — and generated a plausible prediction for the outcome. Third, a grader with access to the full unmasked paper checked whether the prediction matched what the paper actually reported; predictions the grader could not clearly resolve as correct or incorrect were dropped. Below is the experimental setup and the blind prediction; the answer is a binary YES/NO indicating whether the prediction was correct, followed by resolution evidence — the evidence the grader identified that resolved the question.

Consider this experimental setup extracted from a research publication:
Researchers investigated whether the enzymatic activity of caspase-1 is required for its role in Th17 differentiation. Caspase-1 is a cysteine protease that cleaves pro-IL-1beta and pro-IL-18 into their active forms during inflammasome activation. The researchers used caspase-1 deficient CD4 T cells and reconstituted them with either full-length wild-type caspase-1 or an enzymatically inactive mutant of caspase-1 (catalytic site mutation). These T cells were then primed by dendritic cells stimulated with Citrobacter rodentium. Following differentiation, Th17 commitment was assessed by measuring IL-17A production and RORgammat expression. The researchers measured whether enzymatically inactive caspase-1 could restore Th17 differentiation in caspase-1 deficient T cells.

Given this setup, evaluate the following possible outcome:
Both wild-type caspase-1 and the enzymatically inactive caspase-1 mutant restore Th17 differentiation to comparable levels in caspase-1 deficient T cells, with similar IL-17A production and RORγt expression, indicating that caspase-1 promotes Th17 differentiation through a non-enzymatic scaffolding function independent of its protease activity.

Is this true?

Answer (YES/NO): YES